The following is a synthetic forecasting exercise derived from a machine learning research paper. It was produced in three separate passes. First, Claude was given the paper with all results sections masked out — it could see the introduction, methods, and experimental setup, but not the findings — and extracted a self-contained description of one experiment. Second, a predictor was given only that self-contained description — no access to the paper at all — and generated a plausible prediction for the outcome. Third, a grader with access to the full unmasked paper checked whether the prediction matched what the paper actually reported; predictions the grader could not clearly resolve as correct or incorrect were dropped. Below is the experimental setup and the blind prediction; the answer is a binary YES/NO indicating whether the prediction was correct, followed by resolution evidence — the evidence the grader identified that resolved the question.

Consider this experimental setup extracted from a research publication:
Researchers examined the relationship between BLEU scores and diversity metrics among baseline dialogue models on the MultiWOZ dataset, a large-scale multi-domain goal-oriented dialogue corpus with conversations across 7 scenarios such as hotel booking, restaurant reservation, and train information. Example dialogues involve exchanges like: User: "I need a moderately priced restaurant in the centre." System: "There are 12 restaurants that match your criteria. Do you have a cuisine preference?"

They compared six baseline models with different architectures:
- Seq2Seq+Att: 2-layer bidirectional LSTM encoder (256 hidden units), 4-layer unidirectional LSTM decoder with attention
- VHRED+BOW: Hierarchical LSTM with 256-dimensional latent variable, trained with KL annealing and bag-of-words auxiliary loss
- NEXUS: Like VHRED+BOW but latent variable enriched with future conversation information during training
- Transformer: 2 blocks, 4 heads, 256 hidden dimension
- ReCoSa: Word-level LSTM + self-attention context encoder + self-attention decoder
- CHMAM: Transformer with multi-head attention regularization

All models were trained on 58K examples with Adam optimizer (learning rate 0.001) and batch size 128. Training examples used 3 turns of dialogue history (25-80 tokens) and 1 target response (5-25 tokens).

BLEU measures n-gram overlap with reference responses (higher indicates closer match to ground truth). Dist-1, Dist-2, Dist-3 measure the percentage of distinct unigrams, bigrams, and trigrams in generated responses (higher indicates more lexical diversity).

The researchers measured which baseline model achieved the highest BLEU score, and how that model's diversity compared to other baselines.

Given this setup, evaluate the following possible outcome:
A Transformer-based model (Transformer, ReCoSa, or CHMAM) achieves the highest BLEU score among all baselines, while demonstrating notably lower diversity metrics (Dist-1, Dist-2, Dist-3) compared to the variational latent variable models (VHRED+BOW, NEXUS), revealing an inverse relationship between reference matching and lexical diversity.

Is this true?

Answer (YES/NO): NO